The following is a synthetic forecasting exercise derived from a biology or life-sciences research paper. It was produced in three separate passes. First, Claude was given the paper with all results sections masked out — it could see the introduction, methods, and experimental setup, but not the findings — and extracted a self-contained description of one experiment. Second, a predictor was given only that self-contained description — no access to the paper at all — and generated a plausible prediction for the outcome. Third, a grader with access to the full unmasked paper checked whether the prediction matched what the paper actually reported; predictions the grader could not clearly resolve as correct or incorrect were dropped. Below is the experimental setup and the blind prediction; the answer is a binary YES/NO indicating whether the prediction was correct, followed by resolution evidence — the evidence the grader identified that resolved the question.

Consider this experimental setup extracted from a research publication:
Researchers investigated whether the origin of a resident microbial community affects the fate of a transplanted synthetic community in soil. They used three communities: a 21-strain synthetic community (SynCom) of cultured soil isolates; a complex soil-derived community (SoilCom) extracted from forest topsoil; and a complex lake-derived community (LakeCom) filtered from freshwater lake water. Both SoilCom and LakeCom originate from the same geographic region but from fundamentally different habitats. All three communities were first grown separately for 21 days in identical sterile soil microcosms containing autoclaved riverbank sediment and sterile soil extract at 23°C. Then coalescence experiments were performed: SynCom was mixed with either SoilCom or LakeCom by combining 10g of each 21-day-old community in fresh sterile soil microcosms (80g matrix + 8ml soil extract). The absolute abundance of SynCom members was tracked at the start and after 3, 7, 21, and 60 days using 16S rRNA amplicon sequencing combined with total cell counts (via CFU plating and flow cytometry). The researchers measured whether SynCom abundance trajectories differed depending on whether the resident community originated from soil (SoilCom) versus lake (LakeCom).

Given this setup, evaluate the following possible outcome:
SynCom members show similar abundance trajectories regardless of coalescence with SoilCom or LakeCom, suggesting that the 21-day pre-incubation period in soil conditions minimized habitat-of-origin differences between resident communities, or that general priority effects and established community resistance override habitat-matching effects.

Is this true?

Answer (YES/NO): YES